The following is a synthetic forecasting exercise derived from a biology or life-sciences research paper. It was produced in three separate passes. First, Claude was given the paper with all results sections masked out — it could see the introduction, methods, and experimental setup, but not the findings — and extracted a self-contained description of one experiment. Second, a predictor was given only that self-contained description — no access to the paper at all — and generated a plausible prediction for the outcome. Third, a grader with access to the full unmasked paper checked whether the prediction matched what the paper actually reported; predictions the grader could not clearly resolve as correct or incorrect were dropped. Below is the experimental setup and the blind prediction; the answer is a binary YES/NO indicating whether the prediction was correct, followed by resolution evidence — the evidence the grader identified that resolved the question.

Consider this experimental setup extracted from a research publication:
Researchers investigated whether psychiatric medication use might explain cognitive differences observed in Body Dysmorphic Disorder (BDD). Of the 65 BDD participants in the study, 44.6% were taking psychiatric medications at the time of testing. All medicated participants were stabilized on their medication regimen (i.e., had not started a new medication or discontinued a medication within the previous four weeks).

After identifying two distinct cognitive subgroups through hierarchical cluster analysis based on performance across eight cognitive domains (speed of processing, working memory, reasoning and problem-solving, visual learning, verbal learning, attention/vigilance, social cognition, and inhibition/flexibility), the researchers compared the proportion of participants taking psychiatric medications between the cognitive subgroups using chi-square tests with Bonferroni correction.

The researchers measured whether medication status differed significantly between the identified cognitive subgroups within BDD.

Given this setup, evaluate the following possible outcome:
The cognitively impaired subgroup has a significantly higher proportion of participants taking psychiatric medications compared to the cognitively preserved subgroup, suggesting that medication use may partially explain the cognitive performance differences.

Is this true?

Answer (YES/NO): NO